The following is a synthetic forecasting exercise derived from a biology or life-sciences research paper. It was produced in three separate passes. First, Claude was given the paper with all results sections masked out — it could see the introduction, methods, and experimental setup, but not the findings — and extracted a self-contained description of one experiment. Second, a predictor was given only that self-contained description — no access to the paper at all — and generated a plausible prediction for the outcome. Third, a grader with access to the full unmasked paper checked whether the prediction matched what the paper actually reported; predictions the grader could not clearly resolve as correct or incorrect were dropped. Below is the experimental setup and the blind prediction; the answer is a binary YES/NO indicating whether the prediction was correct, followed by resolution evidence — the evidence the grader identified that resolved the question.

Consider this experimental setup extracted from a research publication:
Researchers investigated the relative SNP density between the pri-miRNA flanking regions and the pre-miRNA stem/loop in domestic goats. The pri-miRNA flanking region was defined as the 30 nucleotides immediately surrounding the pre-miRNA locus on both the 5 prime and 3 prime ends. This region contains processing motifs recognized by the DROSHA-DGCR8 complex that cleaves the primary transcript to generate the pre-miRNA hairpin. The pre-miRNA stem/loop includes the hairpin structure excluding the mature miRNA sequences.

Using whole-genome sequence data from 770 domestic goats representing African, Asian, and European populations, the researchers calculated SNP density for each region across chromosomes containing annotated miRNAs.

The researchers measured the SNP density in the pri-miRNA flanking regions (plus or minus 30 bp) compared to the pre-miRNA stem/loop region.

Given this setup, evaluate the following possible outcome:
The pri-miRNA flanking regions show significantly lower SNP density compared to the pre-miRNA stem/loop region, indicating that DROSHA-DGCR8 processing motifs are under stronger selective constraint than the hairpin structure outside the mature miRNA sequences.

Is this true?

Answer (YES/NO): NO